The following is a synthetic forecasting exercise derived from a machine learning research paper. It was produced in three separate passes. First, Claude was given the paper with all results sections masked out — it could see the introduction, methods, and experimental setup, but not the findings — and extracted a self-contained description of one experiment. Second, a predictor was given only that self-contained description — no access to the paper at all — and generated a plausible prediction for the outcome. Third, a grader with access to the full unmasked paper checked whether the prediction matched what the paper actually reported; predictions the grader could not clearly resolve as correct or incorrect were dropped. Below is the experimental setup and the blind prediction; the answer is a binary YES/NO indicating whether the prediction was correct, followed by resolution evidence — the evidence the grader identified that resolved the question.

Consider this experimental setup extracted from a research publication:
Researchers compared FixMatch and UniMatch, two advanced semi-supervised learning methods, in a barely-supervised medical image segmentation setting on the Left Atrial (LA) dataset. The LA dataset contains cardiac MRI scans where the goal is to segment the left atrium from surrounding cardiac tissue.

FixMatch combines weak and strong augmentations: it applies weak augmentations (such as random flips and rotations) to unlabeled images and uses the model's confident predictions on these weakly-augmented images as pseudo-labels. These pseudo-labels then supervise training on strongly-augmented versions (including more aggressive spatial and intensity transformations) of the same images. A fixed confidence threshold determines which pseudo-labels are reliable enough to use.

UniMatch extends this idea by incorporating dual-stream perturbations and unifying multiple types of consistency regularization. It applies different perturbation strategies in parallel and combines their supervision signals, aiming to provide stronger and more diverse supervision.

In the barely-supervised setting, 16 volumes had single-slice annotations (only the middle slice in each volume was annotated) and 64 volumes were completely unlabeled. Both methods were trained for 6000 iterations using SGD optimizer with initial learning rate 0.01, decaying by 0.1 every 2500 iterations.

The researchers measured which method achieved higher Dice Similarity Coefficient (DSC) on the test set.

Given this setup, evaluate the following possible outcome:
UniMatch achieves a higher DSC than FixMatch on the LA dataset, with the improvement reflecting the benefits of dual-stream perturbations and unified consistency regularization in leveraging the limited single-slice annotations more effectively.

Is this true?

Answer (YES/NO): NO